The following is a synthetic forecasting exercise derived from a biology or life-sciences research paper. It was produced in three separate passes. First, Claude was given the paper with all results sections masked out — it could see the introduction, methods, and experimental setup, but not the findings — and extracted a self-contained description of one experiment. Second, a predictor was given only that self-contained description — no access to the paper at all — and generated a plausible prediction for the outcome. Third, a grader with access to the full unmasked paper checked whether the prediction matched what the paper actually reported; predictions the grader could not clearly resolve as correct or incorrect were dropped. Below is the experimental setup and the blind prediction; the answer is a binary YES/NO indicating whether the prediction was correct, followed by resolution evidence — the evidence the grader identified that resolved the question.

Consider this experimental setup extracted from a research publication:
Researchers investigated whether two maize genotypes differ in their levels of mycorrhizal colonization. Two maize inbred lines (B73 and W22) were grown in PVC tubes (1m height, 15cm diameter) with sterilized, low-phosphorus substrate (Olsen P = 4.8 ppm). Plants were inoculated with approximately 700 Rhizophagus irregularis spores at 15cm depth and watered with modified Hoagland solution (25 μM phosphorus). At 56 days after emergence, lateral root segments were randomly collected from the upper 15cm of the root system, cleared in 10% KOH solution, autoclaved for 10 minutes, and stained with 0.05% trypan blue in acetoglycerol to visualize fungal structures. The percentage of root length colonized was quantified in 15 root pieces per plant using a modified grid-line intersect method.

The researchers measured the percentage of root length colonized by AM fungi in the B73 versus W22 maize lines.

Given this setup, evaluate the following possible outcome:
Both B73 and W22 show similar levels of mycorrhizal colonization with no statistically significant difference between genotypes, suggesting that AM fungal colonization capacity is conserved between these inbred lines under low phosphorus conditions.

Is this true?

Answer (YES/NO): YES